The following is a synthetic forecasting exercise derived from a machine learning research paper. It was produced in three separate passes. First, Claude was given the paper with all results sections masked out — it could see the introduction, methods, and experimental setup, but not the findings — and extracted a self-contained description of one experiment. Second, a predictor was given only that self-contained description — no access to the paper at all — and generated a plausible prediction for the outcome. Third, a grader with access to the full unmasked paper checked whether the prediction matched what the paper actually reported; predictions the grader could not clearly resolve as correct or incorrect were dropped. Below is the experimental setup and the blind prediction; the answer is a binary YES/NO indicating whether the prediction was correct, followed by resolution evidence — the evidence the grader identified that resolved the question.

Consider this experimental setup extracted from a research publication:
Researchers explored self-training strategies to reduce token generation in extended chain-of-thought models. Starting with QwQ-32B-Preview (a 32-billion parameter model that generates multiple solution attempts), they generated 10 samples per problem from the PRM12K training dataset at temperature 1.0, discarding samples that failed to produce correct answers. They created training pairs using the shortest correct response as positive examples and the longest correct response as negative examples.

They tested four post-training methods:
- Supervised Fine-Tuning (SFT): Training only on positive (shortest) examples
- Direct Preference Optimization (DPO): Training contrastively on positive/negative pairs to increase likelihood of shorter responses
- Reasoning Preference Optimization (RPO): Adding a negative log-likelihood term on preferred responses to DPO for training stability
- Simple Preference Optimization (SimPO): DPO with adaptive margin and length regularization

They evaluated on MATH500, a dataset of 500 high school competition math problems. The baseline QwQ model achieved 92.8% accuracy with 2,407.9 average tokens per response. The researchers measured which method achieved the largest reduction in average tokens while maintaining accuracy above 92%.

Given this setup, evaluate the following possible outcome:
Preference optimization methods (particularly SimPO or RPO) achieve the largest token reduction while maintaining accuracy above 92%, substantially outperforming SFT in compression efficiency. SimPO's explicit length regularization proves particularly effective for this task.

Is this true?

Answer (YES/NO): YES